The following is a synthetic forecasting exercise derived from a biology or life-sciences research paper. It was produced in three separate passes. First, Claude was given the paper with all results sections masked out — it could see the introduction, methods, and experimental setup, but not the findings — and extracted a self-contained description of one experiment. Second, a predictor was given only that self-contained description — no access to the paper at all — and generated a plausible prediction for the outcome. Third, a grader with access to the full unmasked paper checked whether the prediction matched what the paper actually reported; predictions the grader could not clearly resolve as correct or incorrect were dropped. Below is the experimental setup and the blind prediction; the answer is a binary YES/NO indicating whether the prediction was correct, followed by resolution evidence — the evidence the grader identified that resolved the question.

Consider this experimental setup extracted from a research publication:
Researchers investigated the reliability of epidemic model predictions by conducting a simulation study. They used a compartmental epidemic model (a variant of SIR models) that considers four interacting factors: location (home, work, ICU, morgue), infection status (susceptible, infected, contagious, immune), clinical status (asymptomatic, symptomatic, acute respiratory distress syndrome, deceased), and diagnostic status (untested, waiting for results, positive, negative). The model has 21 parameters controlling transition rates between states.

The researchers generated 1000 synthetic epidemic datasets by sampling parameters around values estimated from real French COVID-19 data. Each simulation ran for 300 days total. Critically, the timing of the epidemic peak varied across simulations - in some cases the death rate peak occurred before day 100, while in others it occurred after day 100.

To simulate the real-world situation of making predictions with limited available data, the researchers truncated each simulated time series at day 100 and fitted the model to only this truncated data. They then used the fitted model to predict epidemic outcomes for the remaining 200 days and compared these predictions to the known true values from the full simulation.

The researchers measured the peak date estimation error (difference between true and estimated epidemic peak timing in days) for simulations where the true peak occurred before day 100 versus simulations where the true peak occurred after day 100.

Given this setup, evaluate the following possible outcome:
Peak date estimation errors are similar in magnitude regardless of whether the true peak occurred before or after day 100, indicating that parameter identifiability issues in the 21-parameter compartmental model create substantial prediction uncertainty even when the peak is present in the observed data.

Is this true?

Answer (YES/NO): NO